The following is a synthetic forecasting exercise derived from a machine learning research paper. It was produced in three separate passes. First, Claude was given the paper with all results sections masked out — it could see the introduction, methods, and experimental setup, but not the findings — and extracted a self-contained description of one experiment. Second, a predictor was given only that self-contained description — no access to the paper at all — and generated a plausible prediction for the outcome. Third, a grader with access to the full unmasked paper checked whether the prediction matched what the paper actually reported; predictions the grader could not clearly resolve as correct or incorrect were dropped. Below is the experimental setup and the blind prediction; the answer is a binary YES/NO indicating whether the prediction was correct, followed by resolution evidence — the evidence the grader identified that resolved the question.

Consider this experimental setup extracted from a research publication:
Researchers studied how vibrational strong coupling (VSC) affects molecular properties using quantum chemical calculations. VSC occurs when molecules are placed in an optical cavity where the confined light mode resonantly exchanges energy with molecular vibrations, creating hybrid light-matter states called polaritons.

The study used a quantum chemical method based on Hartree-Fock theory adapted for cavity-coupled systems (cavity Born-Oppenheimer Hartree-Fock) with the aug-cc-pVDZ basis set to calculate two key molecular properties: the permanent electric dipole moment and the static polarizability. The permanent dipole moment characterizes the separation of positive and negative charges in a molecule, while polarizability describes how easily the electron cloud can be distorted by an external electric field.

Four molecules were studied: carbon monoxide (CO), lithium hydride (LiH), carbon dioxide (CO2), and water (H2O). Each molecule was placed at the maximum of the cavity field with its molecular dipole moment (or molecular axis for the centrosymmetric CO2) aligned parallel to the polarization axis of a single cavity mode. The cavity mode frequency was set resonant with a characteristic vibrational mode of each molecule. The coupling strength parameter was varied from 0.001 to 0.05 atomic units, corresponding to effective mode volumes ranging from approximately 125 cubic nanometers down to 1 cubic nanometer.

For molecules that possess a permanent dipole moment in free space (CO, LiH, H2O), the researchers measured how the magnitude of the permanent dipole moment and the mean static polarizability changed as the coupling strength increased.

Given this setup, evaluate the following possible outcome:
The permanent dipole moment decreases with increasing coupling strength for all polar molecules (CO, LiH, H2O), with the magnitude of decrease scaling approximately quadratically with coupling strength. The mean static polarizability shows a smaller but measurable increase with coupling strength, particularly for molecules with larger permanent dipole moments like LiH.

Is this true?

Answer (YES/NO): NO